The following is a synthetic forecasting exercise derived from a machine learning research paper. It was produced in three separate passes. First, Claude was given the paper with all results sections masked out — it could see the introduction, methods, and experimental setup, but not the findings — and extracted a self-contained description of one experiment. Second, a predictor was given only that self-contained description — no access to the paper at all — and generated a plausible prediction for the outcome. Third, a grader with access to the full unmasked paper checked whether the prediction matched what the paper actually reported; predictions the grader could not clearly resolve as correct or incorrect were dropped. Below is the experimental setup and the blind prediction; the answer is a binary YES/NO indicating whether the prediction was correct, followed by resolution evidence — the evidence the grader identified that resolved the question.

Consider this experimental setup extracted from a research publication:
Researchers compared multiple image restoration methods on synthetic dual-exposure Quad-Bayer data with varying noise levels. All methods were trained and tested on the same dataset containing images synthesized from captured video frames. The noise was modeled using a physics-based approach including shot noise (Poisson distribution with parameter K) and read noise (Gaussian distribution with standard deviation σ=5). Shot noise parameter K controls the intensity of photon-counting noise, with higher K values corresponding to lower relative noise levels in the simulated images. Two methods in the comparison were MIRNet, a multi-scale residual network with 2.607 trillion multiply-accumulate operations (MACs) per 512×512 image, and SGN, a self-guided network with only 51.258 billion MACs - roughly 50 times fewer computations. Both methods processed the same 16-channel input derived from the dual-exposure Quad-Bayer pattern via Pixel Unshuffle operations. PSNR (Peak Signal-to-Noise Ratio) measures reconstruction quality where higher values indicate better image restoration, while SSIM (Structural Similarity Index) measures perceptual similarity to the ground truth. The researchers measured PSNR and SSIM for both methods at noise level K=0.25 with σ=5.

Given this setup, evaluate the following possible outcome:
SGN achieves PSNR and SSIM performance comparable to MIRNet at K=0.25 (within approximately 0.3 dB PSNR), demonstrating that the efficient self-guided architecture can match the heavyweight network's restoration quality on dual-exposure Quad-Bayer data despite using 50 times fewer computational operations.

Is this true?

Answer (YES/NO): YES